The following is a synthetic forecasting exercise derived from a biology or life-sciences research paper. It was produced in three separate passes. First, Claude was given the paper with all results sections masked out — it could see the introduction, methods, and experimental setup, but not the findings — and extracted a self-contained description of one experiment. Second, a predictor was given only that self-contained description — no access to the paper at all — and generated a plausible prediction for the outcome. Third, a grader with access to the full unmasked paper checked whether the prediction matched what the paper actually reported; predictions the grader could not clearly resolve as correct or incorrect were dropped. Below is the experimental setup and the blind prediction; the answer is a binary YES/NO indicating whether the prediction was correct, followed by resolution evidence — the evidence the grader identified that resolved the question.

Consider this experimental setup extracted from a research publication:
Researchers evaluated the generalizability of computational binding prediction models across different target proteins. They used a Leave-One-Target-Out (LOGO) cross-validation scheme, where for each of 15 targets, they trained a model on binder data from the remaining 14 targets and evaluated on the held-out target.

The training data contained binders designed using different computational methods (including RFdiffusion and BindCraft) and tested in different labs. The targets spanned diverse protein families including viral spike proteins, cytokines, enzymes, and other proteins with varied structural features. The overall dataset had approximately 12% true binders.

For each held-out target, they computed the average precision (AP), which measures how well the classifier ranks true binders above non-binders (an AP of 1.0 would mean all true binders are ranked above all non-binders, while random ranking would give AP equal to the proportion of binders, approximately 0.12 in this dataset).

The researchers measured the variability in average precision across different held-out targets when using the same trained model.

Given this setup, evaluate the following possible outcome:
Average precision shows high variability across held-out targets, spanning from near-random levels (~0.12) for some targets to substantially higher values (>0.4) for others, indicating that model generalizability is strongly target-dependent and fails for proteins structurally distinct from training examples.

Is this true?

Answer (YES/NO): NO